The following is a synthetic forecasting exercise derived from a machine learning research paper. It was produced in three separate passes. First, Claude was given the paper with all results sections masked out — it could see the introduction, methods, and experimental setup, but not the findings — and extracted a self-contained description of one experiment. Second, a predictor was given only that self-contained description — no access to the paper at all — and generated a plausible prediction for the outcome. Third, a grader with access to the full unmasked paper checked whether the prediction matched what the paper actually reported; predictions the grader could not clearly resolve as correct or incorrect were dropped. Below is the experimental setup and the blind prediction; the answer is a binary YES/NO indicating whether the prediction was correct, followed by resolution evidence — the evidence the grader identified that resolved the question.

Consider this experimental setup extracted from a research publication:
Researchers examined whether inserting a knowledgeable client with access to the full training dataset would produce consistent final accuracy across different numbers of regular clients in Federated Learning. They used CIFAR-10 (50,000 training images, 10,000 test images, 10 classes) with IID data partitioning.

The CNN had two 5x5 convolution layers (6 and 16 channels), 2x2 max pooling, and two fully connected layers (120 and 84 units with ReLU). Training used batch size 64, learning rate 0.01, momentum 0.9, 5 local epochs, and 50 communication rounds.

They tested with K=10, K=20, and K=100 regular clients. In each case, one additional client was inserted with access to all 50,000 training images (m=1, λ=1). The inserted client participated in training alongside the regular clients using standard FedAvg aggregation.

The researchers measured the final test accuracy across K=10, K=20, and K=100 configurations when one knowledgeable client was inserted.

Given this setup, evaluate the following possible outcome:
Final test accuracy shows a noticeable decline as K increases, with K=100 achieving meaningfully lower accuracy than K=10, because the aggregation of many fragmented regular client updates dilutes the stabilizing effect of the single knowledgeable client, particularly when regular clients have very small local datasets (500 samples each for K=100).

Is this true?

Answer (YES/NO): NO